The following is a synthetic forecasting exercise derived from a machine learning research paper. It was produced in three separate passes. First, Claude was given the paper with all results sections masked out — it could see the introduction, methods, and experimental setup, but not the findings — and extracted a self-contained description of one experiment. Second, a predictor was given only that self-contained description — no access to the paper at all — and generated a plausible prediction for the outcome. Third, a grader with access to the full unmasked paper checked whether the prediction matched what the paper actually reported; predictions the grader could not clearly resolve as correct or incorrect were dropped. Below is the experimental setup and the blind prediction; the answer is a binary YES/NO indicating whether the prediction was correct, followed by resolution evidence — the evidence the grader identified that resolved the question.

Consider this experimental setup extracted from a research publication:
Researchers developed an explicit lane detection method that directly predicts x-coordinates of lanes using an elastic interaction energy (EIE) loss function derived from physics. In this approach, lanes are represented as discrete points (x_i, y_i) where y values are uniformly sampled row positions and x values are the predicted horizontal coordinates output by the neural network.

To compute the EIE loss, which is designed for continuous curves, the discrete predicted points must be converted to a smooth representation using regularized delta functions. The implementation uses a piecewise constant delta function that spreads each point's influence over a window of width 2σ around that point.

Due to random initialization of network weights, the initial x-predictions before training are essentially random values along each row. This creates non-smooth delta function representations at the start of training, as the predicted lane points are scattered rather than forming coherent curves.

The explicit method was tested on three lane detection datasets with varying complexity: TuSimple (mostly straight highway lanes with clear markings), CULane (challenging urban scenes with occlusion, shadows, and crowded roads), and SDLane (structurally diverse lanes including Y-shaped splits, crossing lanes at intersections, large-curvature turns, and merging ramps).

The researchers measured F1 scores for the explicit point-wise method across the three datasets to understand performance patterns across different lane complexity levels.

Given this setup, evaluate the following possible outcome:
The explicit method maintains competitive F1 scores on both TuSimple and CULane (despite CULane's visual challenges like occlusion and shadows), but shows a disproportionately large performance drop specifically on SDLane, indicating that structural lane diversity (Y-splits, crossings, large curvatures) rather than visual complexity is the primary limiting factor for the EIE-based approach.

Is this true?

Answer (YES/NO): YES